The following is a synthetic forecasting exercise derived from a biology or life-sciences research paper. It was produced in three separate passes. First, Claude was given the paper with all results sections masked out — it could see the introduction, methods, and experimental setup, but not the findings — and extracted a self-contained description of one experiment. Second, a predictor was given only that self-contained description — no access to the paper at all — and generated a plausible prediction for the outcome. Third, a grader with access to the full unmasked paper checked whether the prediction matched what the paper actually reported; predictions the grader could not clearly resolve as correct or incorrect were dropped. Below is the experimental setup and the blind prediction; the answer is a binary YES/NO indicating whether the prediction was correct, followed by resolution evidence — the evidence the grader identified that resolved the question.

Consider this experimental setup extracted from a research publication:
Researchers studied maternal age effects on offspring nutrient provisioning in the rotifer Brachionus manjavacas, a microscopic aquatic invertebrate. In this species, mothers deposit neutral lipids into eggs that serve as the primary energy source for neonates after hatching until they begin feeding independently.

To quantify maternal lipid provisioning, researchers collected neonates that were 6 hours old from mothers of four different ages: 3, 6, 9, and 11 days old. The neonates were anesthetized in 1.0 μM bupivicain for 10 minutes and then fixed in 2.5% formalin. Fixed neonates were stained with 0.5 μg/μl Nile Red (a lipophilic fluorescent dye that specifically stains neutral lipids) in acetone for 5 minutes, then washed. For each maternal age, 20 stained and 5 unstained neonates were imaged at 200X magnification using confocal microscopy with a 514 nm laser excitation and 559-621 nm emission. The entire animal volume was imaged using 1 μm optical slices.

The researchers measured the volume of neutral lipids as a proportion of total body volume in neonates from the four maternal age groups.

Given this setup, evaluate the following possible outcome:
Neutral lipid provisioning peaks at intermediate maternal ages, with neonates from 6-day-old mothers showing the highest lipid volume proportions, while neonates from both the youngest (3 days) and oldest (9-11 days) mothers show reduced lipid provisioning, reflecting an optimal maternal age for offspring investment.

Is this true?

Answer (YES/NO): NO